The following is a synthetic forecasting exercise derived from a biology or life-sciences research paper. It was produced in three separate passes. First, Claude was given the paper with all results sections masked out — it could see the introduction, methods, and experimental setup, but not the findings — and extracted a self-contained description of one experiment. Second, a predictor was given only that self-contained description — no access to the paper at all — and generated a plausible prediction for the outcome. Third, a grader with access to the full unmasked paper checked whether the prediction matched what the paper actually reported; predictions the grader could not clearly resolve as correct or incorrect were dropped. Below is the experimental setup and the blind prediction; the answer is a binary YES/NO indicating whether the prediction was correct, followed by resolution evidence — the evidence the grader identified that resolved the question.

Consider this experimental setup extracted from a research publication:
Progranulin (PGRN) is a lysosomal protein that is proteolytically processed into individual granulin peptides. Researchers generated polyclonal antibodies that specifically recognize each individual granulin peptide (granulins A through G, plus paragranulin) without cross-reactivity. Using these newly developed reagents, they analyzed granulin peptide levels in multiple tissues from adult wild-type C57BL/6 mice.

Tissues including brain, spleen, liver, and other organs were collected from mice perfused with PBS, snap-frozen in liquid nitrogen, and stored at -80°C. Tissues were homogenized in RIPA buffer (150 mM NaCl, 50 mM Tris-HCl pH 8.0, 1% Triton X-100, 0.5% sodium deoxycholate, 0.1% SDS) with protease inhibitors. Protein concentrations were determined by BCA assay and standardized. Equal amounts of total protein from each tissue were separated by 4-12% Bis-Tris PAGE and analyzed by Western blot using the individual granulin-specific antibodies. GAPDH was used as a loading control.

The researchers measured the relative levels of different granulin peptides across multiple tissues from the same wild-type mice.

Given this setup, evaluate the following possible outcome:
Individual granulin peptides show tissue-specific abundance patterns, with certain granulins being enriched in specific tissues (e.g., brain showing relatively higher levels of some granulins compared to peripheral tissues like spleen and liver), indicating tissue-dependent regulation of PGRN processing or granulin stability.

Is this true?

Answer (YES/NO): YES